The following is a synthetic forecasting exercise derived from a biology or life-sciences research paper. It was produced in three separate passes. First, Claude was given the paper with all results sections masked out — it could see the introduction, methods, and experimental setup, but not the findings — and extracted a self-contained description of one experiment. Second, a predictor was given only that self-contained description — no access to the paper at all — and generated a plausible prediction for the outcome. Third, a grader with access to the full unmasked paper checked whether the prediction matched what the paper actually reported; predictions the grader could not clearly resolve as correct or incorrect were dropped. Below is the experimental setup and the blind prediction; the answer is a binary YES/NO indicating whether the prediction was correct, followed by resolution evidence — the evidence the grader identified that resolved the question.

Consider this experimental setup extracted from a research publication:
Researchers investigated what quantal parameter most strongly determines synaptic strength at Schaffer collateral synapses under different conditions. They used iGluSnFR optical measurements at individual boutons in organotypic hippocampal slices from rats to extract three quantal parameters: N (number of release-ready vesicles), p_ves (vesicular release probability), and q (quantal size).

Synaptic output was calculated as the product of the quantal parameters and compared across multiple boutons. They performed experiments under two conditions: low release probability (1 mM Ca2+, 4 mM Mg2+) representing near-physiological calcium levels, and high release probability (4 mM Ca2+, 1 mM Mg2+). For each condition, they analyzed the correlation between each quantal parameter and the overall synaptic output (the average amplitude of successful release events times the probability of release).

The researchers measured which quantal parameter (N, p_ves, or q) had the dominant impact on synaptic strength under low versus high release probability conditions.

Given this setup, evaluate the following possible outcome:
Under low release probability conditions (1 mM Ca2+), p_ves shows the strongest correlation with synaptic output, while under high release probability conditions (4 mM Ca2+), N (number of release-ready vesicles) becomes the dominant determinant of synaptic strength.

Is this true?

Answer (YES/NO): YES